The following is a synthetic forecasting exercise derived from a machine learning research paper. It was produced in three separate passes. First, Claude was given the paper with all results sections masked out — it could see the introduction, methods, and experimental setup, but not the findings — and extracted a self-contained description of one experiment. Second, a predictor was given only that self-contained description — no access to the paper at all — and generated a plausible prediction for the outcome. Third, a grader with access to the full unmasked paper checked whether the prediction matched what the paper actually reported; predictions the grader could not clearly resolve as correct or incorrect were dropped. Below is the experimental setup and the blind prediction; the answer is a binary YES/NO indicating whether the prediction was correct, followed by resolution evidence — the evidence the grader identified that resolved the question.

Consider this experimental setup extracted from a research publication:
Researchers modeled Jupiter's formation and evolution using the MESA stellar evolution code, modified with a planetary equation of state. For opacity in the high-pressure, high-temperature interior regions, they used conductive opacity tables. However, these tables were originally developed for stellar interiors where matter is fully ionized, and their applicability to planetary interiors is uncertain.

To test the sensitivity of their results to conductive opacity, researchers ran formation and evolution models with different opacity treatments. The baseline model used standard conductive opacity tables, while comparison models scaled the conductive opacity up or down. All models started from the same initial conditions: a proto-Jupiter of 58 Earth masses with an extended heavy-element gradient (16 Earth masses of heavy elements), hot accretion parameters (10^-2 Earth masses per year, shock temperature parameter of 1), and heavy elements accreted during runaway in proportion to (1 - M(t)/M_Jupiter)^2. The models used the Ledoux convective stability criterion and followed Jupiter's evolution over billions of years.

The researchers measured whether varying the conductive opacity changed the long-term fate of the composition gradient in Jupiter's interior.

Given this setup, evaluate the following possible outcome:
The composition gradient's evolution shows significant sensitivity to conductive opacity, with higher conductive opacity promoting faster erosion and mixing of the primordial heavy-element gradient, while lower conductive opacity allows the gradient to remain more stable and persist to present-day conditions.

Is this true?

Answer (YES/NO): NO